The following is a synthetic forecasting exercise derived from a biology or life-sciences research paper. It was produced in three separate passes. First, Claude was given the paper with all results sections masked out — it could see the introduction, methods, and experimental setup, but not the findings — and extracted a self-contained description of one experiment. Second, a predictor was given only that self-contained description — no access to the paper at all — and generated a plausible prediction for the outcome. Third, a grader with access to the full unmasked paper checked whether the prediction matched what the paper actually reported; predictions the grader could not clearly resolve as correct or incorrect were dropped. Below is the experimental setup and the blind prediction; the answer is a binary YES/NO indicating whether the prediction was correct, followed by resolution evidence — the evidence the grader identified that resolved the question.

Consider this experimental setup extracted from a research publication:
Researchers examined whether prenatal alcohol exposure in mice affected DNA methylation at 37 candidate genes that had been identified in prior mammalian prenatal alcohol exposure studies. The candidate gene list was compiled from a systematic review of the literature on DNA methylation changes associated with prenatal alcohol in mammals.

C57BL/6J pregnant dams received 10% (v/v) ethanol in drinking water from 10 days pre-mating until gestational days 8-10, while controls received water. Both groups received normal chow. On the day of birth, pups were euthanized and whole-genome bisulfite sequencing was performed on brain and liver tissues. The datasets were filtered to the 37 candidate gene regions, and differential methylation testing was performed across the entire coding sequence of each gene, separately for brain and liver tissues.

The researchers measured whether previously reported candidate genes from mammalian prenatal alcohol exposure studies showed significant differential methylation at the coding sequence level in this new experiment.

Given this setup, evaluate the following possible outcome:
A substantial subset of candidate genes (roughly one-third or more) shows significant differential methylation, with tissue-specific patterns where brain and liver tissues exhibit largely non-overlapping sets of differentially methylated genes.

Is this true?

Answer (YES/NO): NO